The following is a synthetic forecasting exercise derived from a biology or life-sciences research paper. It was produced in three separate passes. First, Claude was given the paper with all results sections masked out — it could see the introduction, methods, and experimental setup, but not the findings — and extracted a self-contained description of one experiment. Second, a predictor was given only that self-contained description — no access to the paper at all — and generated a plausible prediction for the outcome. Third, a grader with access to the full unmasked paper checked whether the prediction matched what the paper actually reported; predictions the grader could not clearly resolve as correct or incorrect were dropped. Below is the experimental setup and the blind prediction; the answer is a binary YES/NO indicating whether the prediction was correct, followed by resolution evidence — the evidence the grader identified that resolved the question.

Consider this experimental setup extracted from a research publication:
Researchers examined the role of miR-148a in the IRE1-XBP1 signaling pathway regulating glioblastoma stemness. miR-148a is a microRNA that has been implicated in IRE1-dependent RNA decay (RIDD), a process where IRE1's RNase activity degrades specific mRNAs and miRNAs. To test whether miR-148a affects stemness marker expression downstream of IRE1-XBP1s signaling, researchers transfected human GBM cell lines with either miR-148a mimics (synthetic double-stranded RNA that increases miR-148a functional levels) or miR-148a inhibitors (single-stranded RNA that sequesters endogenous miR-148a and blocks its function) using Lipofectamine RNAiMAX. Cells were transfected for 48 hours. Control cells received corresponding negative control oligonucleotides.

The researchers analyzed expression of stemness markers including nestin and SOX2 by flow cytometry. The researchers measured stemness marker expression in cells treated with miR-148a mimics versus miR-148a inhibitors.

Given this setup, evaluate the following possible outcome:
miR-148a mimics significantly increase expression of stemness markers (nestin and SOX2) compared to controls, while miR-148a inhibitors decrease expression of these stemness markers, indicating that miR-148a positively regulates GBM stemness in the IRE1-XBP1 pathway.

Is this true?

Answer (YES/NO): NO